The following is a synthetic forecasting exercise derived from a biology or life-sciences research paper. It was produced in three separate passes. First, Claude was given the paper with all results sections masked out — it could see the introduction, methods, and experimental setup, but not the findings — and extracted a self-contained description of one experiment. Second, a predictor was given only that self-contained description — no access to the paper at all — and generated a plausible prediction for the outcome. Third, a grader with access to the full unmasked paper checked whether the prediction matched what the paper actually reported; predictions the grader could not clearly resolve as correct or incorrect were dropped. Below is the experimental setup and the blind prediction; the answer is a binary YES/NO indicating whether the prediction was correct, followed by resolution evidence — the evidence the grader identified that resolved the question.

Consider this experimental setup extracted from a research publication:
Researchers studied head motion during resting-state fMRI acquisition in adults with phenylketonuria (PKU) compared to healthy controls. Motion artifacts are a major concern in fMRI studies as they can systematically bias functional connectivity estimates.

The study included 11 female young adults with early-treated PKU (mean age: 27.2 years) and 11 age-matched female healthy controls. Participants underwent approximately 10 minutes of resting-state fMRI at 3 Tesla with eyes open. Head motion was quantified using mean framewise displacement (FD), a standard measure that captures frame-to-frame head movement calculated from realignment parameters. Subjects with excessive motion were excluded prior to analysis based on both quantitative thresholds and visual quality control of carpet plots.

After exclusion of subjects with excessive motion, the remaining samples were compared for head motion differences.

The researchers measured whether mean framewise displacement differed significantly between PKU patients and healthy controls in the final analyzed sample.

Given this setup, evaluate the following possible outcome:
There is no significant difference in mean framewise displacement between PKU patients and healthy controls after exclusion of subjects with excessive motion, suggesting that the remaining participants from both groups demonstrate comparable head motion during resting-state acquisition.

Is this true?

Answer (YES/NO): YES